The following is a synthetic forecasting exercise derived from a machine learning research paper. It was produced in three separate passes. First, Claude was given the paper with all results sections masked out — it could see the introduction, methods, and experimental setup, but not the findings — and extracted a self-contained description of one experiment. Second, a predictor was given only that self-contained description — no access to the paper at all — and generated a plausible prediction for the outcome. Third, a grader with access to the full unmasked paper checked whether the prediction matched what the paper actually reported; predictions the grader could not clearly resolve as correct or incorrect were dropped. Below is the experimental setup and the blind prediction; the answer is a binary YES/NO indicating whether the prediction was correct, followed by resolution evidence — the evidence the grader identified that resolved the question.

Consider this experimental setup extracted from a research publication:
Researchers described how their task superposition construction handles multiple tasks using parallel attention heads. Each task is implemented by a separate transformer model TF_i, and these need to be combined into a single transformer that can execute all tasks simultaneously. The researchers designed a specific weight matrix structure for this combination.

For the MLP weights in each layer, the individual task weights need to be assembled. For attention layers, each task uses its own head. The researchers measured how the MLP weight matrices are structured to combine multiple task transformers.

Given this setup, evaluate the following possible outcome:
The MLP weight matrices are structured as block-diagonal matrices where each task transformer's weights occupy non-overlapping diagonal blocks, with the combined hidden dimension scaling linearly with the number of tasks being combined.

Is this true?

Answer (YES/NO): YES